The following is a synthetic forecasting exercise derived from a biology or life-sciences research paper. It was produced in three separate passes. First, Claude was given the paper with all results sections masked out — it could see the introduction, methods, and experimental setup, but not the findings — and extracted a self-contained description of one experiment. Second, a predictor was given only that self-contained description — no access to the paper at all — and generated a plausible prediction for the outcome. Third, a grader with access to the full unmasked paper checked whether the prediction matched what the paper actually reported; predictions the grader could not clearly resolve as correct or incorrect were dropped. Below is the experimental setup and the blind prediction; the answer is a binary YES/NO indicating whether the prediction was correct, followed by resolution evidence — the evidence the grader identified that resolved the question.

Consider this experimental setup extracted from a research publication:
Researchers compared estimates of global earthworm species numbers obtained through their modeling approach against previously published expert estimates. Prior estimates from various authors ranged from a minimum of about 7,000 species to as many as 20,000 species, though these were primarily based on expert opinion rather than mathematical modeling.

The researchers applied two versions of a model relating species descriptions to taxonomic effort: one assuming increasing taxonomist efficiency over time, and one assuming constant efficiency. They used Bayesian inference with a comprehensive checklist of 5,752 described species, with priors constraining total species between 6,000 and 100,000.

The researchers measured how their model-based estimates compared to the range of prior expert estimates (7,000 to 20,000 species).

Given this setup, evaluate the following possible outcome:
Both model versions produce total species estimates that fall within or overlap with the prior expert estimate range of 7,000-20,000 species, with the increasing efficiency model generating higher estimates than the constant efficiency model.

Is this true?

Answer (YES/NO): NO